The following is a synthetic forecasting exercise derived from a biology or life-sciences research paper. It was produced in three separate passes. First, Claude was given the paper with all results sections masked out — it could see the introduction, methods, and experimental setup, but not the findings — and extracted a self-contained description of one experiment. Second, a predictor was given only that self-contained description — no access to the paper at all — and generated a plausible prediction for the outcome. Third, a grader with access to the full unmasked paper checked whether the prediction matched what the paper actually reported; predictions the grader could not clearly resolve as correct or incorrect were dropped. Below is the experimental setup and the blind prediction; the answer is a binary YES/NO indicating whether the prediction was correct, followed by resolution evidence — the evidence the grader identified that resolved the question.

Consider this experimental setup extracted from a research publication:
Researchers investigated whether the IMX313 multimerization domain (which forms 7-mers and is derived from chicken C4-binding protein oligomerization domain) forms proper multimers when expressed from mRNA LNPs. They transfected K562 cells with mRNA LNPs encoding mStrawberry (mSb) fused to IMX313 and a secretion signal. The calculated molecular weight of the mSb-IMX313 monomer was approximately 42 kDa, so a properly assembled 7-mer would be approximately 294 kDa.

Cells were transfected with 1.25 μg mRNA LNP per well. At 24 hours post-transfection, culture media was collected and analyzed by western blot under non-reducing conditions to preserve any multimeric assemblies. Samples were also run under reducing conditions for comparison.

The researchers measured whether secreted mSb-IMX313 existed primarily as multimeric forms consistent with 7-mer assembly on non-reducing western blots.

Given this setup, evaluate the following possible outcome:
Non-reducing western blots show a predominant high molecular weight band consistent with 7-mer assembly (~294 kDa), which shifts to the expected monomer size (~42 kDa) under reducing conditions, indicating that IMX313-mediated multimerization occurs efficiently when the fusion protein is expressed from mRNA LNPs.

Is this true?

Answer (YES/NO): YES